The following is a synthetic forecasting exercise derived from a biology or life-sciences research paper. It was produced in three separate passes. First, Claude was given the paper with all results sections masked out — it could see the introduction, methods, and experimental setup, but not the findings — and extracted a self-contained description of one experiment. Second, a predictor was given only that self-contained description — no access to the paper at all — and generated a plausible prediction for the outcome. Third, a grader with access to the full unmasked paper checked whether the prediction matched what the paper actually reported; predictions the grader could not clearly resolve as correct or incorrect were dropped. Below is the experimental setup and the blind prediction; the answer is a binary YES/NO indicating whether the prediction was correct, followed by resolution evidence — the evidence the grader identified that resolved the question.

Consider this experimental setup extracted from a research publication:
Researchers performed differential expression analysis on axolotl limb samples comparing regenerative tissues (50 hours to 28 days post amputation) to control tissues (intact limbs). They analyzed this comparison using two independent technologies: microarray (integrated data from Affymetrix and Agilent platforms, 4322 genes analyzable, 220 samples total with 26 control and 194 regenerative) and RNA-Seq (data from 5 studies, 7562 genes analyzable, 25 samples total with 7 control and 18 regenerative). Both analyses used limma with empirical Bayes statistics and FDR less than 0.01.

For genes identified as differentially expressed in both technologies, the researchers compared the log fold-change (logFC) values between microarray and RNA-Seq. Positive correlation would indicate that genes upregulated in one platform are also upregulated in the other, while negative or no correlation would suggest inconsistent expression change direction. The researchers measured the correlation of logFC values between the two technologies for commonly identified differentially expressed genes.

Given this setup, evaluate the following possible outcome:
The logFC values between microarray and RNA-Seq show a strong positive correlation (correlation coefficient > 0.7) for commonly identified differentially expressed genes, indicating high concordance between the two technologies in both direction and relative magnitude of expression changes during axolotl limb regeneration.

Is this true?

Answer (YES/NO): YES